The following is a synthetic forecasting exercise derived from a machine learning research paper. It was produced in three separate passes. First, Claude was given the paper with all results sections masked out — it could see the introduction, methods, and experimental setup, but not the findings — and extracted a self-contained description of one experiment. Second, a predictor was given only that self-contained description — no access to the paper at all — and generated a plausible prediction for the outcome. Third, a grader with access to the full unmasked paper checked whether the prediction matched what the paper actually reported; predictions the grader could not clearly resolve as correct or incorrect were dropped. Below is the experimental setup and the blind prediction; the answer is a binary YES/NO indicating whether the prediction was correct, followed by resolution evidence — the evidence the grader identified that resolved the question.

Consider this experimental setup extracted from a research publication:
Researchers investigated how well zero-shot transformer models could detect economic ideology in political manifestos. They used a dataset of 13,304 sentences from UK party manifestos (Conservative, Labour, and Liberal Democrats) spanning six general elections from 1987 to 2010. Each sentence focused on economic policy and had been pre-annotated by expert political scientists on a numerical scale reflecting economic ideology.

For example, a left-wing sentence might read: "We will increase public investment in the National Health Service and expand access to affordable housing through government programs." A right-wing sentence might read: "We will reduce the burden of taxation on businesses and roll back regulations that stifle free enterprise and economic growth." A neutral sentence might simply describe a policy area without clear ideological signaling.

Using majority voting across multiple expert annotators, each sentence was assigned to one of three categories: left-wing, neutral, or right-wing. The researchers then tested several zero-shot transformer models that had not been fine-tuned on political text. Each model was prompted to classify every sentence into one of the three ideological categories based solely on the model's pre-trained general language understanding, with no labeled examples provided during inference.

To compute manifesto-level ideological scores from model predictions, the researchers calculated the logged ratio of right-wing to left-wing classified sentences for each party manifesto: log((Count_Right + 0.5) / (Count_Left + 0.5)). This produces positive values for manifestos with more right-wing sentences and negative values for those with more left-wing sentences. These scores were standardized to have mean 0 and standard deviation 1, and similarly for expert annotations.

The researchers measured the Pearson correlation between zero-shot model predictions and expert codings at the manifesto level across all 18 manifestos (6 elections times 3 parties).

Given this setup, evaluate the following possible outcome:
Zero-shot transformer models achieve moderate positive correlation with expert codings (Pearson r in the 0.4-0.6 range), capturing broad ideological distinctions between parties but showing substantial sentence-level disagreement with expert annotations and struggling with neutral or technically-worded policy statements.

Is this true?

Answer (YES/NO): NO